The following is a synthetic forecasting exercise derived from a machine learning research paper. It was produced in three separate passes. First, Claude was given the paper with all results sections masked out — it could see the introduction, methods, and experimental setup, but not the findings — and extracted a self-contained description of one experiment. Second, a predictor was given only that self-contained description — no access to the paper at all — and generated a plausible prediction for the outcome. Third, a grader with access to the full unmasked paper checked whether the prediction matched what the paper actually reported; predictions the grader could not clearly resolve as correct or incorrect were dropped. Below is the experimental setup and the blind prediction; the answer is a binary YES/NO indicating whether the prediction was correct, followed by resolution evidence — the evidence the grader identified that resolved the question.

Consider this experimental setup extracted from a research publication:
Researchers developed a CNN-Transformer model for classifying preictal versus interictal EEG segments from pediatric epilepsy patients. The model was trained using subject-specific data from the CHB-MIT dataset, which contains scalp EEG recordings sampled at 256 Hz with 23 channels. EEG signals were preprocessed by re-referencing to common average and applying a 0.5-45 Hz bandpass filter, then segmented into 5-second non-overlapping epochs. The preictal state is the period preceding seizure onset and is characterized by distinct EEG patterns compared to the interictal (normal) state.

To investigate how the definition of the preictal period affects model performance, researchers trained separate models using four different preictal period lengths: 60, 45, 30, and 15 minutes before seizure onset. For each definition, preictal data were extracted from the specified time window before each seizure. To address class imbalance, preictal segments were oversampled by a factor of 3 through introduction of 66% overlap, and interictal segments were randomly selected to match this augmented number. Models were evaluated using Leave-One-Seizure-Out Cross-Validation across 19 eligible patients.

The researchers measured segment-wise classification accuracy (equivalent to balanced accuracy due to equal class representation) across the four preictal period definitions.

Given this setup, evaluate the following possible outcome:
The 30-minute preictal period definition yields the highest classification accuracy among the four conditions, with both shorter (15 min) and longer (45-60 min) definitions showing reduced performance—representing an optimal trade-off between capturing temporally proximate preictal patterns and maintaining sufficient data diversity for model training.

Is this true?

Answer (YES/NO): NO